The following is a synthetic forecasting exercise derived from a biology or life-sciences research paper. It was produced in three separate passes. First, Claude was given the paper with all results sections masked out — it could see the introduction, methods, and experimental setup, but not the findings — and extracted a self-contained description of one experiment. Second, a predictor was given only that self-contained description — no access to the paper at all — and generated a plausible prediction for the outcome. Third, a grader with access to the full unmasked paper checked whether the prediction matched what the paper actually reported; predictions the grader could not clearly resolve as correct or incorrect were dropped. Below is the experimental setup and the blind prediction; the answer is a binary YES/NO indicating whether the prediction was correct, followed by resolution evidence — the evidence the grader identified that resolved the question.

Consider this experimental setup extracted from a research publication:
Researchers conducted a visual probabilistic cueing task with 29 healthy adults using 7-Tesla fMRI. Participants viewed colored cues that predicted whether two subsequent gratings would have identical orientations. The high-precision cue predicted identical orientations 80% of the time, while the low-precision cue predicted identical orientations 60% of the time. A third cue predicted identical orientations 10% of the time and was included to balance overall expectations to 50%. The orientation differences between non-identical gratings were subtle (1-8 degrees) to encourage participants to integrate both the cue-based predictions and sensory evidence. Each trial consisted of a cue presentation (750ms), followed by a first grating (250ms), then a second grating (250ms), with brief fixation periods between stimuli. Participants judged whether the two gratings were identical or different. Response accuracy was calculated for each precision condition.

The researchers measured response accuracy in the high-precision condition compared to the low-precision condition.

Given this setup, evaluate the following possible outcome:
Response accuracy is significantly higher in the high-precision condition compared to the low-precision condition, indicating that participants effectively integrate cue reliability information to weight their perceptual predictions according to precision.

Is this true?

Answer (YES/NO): YES